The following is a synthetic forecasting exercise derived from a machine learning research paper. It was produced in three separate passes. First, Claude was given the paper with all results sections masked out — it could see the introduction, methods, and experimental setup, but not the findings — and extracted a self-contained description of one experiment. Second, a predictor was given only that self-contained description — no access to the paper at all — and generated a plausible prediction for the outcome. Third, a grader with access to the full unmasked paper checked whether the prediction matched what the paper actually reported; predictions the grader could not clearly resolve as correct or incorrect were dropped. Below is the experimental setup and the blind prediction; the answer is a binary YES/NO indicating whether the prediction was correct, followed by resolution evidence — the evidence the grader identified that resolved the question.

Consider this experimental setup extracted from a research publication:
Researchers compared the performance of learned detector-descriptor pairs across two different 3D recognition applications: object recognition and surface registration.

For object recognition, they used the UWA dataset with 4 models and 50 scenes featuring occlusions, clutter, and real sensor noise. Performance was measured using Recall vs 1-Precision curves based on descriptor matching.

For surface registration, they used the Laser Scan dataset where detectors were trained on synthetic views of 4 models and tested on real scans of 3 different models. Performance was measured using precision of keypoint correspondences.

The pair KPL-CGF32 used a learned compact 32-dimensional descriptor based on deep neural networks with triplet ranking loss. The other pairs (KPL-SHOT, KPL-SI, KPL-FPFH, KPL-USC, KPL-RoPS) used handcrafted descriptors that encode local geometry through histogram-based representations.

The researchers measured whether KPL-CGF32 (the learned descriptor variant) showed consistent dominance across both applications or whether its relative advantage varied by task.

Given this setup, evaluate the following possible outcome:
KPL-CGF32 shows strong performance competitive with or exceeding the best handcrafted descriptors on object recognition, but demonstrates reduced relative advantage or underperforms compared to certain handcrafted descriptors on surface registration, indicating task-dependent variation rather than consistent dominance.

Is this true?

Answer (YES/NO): YES